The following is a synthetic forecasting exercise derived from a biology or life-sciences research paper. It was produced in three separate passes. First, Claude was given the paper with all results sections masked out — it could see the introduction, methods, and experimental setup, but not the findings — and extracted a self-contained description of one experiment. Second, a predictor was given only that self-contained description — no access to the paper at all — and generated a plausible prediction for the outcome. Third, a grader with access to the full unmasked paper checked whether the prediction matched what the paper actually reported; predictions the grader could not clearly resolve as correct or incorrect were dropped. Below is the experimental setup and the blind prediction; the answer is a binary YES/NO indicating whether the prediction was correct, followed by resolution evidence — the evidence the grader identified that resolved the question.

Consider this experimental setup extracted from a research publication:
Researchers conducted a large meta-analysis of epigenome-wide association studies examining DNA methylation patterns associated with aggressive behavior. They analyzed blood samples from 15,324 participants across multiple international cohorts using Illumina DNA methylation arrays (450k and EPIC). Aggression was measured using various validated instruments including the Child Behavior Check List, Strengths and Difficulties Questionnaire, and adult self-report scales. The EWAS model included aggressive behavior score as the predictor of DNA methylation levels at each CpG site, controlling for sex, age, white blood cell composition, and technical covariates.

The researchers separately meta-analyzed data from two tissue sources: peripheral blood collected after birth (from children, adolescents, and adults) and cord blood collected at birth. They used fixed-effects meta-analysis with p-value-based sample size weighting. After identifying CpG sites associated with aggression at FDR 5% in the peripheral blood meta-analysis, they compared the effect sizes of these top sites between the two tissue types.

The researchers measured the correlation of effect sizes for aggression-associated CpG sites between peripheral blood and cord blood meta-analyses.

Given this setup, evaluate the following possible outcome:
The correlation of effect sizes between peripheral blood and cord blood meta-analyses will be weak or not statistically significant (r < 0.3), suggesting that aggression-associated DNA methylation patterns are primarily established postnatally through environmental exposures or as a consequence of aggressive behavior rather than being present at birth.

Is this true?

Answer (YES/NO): NO